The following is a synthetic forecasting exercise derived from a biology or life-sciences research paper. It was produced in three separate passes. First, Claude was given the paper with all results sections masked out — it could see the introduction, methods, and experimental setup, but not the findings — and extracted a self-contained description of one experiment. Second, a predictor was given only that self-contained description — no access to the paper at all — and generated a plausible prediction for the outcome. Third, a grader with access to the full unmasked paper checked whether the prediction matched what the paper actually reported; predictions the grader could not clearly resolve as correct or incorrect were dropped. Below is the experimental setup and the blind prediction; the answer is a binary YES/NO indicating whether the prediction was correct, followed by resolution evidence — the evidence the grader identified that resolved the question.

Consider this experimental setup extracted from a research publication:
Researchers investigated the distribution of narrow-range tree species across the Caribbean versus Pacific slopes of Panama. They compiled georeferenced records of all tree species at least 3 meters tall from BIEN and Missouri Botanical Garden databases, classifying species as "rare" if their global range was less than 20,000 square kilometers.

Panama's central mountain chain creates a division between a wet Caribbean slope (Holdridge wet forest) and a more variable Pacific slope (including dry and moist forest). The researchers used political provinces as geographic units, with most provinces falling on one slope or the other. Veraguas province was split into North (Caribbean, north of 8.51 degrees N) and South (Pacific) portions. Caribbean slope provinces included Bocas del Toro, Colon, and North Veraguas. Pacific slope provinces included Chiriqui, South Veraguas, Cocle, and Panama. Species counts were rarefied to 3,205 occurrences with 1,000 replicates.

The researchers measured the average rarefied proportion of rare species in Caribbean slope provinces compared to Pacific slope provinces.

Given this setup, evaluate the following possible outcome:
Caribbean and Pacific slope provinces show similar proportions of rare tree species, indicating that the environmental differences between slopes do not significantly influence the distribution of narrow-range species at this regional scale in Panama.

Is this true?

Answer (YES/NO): YES